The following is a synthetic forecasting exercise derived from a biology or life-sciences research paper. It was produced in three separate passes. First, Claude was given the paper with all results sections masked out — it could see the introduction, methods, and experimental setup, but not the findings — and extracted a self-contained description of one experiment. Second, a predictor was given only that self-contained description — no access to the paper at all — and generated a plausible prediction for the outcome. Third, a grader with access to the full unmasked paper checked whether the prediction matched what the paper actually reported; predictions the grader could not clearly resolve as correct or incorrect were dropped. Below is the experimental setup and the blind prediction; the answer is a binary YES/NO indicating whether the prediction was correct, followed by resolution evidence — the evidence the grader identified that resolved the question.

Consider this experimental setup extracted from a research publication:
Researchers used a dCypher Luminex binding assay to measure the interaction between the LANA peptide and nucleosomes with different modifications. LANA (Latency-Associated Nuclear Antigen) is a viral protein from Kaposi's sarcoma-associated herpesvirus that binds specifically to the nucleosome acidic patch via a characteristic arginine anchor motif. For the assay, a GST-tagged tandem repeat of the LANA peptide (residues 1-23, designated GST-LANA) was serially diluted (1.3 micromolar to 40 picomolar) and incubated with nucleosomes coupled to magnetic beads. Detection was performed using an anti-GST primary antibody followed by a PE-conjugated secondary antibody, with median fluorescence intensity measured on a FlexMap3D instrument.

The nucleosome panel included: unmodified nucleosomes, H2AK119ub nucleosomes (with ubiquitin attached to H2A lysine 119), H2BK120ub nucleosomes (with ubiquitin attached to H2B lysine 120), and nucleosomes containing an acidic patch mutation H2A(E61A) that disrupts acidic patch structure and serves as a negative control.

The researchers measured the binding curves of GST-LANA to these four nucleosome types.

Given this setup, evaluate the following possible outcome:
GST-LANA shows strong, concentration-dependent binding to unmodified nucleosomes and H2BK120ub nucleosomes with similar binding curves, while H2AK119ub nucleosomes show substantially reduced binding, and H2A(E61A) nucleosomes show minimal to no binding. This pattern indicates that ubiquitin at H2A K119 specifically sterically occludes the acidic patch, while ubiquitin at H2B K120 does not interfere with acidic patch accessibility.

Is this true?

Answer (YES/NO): NO